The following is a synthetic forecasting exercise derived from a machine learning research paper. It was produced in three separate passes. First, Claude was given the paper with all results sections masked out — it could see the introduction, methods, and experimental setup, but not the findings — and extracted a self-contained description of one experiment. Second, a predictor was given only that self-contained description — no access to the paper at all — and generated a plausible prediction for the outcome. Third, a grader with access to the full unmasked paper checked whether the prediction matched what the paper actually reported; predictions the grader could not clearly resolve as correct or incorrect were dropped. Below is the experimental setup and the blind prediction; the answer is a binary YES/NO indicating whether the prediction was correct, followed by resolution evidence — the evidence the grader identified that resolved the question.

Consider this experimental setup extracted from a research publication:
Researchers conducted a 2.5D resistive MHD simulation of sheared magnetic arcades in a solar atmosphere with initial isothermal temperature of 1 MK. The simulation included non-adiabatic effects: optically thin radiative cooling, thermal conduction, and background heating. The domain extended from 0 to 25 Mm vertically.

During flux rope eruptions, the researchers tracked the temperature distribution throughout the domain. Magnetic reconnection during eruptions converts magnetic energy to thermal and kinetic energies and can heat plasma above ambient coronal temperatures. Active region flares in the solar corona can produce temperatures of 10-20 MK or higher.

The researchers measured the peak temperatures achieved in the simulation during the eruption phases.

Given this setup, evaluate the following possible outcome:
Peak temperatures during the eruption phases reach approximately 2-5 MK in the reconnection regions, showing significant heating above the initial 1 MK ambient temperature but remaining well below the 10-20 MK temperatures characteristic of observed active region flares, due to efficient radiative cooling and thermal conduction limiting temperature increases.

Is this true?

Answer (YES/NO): NO